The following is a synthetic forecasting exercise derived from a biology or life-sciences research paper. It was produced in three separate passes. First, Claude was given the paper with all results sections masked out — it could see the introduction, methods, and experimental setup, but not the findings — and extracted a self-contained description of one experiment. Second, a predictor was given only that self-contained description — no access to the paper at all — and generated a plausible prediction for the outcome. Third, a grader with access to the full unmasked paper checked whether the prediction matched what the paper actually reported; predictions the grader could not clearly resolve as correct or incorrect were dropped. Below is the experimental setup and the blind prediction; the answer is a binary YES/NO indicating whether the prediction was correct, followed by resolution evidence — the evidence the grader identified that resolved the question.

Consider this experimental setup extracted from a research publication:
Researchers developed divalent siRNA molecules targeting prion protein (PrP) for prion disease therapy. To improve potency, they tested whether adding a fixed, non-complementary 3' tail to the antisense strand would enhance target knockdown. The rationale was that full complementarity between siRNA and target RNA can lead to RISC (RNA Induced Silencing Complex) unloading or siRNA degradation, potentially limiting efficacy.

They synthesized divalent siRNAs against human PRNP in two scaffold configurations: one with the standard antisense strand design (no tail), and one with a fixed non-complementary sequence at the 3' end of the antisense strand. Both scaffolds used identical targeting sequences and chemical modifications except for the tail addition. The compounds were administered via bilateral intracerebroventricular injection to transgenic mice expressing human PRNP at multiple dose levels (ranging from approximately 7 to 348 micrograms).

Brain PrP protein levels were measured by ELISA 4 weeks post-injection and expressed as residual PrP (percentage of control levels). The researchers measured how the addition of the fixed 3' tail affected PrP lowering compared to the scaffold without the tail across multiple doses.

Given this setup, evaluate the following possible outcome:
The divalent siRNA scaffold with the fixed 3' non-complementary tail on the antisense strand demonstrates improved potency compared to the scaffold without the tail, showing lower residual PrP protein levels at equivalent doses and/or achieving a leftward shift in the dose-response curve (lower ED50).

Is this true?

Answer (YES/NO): YES